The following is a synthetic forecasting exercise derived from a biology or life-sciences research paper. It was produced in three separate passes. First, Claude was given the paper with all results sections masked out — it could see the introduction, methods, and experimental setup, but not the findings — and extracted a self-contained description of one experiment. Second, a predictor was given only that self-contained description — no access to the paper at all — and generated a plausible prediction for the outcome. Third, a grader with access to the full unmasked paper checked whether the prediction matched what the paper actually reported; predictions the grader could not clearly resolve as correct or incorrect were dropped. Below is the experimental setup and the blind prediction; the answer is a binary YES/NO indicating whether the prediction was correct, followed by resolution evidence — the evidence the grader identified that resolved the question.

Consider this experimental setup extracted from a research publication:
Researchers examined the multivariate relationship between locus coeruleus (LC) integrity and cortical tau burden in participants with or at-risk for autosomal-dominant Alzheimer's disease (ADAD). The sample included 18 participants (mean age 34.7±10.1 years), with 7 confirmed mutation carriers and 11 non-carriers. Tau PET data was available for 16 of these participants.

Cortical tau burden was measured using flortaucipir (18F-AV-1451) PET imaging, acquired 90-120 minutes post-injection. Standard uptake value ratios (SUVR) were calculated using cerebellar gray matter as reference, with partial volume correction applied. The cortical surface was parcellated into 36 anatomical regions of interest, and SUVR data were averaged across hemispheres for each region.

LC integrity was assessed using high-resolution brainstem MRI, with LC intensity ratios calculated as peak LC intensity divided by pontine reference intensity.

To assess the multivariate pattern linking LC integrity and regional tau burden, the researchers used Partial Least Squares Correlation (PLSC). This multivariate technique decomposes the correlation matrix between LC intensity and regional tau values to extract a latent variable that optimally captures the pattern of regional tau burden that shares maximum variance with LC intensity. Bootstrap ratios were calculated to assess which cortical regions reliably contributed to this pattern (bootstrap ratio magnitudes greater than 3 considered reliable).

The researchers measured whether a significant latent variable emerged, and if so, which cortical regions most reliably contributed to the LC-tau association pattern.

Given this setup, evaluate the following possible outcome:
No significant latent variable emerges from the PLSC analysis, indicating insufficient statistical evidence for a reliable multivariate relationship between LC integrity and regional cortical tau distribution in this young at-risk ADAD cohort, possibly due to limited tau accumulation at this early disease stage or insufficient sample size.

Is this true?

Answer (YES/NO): NO